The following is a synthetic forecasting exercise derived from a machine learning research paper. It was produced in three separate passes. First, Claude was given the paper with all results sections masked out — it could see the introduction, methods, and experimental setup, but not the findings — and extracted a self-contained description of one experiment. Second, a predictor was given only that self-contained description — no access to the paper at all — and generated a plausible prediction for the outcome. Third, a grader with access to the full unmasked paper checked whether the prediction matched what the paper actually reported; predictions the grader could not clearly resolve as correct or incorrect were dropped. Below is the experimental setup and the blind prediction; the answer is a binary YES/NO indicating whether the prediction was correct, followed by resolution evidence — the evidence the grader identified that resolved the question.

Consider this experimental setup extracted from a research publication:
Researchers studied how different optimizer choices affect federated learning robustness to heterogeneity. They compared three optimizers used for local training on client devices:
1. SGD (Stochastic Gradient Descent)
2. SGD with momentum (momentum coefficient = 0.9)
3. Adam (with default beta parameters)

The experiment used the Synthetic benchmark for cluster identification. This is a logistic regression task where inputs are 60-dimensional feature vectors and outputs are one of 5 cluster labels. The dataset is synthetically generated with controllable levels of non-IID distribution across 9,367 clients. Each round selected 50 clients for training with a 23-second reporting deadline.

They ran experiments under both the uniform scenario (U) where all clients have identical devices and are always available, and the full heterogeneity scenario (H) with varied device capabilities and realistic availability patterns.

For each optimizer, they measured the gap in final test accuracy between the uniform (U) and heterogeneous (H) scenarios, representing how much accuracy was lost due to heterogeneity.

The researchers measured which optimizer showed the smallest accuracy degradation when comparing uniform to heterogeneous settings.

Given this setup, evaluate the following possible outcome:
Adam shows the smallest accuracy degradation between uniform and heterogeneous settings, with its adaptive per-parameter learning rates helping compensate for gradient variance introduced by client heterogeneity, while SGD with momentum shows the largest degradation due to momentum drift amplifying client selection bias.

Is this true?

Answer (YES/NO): NO